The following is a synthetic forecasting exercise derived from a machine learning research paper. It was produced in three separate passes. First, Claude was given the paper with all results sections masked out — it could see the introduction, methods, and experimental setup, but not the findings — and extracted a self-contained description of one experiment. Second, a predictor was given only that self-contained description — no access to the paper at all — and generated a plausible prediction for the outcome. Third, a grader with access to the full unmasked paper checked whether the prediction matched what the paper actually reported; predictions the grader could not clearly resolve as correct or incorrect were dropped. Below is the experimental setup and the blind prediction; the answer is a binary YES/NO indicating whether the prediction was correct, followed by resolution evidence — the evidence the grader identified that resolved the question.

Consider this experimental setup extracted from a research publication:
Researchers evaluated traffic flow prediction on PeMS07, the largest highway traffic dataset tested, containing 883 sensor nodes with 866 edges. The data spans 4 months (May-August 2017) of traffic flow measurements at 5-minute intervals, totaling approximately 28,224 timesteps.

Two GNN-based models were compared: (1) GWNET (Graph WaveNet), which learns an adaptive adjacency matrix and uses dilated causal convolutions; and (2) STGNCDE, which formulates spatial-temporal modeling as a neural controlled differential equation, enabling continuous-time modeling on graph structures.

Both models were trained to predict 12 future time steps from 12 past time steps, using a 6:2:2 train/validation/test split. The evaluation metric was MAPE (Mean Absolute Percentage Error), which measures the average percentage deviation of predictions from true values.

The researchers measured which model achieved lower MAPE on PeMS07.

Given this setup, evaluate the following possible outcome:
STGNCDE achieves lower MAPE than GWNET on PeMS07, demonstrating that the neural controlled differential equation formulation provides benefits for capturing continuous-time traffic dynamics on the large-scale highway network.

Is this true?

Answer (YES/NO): YES